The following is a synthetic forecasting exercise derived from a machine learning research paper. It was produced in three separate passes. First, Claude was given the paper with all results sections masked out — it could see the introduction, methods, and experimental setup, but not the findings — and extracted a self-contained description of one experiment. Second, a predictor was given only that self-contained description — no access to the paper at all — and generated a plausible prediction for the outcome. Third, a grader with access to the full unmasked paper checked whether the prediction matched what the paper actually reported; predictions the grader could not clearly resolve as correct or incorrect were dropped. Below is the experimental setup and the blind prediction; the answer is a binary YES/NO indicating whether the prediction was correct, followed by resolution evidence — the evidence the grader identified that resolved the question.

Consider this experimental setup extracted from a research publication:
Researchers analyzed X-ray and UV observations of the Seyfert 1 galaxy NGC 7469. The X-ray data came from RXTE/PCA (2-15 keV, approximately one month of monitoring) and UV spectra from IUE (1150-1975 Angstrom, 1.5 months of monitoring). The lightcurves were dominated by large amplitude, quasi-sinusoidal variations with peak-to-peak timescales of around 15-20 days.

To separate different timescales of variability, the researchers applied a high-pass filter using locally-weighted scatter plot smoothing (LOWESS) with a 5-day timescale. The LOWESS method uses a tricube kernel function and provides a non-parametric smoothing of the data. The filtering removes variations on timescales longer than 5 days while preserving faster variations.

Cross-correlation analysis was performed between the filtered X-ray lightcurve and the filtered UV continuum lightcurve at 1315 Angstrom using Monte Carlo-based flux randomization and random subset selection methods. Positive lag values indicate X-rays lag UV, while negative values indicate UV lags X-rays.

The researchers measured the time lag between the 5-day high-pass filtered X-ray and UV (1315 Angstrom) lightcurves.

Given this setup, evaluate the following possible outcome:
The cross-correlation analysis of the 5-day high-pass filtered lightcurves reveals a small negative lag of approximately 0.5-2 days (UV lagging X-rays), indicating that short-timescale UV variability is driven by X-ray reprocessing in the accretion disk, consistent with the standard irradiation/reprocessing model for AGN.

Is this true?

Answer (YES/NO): NO